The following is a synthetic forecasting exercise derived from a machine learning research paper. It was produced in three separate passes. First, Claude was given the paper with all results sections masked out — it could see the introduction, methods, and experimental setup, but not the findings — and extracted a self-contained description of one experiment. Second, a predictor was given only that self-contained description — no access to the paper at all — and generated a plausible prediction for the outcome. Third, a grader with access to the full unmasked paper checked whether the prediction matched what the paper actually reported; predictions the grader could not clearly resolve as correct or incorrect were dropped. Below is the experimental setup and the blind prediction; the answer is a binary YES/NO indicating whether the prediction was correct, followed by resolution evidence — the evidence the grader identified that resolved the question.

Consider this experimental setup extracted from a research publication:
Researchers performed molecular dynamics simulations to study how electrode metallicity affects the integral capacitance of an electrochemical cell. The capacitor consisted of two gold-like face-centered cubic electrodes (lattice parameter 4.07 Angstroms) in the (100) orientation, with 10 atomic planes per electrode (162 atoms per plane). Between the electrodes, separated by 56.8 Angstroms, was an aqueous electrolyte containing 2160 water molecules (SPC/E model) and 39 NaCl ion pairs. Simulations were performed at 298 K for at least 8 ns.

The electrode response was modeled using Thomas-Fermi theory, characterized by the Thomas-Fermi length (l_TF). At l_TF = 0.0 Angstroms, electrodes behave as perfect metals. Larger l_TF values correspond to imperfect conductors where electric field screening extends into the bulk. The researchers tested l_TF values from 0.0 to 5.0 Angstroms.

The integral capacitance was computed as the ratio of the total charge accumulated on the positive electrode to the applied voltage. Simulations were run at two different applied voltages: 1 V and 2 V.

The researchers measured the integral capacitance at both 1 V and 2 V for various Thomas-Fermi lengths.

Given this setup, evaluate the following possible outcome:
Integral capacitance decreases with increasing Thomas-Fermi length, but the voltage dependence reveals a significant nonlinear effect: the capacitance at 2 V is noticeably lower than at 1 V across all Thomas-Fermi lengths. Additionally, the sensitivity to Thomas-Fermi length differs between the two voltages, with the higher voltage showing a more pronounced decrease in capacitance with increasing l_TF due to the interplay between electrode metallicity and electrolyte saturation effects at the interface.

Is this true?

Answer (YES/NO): NO